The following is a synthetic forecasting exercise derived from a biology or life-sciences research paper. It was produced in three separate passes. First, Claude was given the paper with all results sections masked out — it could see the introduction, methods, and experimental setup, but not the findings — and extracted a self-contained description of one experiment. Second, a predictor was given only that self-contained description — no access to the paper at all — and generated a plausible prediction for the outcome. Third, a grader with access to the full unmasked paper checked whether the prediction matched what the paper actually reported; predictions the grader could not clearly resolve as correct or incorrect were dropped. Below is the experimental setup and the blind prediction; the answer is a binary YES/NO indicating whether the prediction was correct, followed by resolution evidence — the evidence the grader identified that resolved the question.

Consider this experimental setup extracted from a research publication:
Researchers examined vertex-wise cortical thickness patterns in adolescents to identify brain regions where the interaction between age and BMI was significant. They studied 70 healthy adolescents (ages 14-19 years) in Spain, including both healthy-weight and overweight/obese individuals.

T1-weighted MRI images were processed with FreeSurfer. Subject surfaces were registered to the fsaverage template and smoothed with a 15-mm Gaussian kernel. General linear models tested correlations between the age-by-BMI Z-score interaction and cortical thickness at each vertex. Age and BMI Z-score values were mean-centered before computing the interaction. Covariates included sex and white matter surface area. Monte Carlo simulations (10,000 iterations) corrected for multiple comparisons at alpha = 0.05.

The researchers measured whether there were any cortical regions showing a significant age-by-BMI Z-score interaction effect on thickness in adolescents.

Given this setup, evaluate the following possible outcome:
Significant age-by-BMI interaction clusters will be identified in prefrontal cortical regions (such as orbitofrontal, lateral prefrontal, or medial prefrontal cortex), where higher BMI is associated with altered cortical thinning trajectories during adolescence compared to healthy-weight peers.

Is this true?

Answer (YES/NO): YES